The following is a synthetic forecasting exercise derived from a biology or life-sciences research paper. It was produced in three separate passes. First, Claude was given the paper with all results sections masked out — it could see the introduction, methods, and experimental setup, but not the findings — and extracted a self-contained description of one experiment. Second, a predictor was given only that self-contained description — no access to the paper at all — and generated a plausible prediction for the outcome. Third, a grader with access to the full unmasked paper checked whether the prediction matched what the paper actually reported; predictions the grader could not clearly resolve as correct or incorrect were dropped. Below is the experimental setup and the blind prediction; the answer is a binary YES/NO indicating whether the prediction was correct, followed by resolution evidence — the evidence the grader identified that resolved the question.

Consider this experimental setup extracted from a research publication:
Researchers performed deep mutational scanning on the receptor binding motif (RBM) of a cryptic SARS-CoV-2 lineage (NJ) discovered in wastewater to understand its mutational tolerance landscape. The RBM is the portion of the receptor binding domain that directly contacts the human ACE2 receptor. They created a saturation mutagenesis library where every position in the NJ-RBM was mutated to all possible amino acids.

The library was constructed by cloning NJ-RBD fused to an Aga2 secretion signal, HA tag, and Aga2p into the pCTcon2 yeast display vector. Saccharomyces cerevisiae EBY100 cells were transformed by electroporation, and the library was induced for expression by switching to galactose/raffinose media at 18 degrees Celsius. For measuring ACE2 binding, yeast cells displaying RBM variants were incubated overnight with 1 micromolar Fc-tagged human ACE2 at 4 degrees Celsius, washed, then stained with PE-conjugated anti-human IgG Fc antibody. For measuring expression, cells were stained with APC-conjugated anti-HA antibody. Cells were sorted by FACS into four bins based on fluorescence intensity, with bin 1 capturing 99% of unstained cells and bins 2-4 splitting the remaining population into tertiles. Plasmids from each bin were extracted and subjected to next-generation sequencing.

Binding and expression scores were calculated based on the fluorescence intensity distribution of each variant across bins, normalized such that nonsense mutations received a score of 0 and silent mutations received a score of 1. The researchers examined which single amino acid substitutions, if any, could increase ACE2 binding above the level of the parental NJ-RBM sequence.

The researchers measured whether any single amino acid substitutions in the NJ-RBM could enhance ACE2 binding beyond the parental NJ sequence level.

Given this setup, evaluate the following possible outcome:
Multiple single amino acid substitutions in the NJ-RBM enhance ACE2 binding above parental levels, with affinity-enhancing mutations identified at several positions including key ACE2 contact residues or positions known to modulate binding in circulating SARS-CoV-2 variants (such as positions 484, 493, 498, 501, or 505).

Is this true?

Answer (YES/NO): YES